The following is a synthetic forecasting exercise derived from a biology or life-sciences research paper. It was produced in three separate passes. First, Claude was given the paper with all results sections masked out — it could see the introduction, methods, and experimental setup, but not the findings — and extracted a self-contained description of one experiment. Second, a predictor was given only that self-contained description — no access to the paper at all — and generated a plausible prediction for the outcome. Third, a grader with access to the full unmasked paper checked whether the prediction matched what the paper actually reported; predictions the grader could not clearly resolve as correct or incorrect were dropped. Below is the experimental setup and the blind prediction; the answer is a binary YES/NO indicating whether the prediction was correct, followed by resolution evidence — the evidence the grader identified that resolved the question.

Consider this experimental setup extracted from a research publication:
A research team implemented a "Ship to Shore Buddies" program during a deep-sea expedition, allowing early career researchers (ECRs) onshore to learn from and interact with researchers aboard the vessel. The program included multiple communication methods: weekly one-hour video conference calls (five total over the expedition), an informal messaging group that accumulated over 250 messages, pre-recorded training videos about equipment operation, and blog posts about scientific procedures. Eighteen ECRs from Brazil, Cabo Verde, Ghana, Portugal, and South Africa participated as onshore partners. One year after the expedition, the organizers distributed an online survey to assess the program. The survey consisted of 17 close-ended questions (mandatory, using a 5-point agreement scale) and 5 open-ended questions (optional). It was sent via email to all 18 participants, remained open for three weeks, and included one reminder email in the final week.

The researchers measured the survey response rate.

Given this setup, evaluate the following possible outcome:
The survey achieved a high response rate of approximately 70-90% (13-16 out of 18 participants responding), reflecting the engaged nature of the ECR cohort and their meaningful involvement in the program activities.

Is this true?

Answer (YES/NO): NO